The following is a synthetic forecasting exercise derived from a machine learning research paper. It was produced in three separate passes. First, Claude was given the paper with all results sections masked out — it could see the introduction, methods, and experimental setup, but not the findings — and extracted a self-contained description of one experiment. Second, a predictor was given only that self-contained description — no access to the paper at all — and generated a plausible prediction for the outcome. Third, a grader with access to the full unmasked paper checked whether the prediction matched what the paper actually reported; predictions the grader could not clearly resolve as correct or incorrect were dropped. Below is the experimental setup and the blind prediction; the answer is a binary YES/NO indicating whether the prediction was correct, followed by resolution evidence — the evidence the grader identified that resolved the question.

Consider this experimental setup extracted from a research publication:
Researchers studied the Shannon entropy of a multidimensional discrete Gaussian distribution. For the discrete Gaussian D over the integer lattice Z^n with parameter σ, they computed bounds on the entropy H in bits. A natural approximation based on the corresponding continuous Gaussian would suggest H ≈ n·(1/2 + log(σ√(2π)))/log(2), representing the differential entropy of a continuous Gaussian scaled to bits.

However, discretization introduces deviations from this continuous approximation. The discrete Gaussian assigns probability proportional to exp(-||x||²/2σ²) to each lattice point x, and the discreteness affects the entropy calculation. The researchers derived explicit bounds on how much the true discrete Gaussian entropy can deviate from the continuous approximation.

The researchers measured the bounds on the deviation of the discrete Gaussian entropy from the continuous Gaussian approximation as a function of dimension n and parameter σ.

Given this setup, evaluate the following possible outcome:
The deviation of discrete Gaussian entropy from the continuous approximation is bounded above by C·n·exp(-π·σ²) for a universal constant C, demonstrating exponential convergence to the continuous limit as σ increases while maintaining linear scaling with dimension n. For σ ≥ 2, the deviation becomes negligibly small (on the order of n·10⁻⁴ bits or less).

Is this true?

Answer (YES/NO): NO